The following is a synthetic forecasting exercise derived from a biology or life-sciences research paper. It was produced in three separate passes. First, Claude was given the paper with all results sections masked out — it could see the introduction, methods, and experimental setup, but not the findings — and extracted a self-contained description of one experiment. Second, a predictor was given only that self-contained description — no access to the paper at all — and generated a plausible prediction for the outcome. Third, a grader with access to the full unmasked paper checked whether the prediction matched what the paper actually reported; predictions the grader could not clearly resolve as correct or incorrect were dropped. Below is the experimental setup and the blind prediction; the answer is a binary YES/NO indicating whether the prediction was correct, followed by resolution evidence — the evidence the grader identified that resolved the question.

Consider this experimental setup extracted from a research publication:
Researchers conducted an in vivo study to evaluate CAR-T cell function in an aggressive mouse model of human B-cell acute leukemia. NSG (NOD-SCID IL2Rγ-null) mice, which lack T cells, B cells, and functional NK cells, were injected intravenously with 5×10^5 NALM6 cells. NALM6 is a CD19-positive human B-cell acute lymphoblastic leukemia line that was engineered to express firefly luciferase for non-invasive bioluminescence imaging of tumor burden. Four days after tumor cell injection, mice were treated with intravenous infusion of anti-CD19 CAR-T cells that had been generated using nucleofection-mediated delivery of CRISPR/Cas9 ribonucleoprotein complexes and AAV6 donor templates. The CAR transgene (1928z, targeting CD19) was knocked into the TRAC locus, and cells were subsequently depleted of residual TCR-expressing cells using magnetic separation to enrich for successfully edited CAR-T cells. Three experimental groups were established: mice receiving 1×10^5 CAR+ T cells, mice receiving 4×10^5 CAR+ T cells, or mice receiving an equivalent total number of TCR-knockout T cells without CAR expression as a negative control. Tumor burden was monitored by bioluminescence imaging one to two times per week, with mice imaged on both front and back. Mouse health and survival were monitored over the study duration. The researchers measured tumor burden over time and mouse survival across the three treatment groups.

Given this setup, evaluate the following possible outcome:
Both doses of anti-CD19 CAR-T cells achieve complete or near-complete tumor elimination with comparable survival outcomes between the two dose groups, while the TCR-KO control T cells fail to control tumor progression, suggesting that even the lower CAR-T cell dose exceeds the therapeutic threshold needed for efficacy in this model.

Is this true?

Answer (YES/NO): NO